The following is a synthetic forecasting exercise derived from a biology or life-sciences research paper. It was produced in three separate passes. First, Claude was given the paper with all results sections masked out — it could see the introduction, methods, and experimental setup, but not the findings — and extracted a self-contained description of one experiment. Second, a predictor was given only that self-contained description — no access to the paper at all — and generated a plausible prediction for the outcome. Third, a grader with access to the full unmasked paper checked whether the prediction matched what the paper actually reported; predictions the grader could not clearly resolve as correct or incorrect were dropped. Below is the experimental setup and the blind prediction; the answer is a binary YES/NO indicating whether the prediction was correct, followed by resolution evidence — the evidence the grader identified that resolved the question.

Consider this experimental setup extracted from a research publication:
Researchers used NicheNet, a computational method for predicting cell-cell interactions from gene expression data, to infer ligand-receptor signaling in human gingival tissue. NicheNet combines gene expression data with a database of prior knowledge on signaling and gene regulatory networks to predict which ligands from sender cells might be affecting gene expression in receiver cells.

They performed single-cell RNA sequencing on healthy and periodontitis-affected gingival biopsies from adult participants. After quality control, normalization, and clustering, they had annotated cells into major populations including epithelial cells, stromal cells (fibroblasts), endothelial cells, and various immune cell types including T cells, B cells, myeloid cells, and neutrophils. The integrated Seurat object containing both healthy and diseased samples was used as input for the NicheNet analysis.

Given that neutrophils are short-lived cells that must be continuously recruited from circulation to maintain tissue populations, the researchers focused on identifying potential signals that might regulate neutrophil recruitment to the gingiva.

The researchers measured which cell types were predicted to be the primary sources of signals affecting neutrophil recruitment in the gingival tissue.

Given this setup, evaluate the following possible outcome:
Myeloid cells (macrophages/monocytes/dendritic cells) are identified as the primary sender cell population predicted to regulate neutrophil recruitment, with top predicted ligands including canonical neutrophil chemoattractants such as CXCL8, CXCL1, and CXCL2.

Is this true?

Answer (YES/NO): NO